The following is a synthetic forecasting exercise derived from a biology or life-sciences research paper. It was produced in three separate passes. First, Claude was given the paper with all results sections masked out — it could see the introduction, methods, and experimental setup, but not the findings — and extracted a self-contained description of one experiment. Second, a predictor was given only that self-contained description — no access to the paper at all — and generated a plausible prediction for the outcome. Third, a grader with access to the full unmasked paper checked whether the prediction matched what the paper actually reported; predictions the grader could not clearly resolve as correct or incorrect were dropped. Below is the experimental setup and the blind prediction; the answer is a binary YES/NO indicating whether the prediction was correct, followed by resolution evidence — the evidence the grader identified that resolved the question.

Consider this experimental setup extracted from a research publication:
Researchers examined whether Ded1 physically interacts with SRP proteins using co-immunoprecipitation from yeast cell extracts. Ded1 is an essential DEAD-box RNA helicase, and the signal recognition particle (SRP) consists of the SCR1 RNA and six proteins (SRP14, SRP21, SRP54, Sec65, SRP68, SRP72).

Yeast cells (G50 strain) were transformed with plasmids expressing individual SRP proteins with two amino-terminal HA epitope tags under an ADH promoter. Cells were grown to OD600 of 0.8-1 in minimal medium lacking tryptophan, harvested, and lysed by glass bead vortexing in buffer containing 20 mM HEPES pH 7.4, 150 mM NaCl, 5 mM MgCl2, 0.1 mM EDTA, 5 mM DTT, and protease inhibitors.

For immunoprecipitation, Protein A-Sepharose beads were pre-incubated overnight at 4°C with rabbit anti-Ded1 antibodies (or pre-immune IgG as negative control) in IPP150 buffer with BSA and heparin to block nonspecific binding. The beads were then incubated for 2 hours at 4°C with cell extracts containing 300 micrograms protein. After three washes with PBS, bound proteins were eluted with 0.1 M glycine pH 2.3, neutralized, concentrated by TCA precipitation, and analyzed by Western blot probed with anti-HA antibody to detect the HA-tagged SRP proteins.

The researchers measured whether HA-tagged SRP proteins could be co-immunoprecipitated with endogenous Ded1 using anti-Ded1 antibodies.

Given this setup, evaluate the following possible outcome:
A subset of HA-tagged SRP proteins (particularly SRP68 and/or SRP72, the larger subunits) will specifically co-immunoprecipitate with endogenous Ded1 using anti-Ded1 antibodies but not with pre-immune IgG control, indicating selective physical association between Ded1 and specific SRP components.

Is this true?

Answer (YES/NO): NO